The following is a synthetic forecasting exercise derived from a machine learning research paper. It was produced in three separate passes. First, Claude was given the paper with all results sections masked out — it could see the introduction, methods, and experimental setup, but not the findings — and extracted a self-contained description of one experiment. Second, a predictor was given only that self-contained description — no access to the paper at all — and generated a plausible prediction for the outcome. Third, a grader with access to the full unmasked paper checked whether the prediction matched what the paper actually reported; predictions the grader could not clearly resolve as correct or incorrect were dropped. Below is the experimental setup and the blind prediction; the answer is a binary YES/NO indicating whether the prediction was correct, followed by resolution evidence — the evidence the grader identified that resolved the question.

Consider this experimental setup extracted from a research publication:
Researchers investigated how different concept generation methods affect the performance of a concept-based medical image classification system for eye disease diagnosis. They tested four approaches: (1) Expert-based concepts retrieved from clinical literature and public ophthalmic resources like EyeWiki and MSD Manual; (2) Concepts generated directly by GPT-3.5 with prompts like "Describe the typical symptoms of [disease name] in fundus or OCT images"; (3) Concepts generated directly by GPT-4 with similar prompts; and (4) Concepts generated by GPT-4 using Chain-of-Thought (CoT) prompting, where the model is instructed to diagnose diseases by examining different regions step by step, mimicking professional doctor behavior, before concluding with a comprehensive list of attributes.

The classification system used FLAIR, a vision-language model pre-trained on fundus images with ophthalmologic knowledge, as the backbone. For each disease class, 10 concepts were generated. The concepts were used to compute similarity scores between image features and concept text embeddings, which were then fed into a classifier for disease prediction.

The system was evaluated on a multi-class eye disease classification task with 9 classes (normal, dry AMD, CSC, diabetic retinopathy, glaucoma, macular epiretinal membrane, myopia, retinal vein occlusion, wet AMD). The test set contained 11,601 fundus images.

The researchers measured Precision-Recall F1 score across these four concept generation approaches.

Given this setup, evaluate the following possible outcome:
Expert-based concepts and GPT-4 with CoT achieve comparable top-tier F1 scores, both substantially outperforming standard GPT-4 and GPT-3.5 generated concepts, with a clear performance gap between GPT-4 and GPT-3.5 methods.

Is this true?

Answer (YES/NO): NO